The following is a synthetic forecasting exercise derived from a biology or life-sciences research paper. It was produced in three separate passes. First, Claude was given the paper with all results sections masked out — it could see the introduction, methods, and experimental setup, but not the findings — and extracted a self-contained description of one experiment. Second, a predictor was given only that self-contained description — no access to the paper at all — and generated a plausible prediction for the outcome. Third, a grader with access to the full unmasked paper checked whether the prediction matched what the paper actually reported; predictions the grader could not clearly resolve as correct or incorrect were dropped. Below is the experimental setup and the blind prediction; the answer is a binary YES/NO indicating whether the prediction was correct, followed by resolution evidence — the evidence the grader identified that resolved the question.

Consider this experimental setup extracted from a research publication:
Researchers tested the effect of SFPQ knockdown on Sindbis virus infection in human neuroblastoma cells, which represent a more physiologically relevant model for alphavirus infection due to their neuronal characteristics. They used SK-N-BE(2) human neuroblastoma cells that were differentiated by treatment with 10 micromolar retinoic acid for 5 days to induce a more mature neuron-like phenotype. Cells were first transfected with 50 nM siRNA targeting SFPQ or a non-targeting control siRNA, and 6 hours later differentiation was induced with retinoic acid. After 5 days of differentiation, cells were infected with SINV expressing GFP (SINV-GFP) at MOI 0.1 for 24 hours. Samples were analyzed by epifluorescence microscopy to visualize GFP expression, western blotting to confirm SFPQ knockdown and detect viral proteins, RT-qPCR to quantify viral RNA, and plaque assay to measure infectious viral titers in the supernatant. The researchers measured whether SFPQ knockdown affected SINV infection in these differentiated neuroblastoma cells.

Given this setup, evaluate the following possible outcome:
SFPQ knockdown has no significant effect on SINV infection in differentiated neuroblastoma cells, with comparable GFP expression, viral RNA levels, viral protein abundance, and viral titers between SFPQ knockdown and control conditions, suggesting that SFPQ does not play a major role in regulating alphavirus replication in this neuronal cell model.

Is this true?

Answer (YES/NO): NO